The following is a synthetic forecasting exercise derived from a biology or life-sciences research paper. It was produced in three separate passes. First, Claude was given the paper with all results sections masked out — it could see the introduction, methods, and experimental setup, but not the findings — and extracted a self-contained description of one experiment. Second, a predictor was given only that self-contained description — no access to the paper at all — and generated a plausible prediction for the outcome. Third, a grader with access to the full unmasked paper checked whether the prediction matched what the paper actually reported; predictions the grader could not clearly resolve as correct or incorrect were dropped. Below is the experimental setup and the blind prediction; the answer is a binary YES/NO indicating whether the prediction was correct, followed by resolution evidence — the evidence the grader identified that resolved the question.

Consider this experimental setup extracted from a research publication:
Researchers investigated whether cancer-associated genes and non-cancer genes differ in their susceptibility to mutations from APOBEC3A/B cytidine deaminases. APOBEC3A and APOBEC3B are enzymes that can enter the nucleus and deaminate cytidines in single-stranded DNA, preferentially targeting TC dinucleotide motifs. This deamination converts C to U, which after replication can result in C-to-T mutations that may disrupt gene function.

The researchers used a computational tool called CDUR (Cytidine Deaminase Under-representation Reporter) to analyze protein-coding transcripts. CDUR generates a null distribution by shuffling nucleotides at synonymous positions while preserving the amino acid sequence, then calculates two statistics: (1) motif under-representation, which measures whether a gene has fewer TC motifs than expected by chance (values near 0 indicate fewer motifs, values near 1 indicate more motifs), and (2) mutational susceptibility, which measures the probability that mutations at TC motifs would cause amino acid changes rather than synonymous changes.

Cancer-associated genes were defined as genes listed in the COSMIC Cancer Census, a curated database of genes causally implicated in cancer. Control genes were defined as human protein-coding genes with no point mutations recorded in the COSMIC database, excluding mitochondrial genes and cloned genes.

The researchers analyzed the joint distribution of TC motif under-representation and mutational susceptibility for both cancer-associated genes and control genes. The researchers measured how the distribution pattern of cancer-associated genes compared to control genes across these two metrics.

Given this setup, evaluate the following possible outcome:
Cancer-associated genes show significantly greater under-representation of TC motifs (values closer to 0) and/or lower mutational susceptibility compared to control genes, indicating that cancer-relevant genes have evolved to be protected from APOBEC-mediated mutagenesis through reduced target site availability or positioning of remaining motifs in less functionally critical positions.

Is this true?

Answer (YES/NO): NO